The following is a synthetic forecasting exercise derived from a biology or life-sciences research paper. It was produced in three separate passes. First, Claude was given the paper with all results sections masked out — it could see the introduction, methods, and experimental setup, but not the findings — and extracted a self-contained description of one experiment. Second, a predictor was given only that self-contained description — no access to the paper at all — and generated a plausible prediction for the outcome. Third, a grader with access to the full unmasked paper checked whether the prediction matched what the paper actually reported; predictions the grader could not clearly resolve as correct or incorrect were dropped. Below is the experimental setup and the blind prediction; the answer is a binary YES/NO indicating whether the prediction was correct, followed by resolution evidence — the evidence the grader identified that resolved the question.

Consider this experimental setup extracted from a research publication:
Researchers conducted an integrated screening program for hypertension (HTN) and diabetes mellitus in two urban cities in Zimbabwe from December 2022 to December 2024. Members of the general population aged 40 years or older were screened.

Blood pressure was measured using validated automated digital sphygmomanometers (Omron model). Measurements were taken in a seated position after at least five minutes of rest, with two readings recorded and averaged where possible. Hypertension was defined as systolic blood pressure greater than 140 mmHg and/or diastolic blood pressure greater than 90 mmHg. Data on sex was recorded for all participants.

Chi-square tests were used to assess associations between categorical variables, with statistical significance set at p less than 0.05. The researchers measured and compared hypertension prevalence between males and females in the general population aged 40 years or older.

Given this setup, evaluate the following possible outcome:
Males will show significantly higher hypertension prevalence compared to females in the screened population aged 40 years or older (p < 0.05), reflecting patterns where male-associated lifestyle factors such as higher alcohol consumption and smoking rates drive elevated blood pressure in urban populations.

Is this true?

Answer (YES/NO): NO